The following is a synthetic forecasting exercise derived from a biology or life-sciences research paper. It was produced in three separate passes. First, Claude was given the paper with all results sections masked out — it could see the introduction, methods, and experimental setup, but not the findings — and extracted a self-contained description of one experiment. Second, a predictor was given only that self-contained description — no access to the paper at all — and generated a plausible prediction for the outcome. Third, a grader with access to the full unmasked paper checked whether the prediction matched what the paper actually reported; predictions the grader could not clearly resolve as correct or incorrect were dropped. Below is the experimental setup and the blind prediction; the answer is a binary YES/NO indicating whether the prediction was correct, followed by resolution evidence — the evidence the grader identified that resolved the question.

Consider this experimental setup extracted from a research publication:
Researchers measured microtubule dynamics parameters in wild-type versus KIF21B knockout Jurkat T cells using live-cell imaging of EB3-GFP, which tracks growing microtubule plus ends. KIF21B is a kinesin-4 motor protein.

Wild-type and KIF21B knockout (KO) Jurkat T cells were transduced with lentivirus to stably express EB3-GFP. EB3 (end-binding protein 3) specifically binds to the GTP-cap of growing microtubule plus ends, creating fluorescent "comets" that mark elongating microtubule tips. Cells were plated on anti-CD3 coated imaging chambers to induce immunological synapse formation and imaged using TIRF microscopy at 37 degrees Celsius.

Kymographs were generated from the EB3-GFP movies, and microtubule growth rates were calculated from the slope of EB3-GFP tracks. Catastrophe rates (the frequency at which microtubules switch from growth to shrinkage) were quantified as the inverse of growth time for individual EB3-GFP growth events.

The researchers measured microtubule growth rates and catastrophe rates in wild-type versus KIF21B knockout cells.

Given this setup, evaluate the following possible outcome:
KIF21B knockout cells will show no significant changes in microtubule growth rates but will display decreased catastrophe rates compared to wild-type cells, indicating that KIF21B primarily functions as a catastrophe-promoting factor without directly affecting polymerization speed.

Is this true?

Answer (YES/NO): NO